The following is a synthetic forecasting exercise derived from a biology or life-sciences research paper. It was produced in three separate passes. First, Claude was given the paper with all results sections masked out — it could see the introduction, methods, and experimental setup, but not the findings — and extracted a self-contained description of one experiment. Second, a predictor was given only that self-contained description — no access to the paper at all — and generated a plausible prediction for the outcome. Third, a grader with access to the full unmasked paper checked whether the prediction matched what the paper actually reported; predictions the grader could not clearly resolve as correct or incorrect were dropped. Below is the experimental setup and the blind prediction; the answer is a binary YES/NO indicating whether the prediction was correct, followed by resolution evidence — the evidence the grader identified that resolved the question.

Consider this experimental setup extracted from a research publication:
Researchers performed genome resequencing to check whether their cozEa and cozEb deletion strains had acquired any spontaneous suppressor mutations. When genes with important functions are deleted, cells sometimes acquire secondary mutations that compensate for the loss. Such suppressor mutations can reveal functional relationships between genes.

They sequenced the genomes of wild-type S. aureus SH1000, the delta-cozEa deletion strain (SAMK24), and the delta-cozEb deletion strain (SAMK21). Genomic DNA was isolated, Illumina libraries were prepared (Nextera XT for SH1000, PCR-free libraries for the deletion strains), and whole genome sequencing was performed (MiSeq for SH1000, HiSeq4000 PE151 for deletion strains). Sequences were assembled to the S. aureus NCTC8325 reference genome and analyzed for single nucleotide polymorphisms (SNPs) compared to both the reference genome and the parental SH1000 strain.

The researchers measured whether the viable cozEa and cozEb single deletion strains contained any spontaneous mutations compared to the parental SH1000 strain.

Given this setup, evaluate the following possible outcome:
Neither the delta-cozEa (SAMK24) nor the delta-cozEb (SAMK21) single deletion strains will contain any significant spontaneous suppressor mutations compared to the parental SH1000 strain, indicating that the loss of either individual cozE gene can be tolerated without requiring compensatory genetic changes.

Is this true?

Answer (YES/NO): YES